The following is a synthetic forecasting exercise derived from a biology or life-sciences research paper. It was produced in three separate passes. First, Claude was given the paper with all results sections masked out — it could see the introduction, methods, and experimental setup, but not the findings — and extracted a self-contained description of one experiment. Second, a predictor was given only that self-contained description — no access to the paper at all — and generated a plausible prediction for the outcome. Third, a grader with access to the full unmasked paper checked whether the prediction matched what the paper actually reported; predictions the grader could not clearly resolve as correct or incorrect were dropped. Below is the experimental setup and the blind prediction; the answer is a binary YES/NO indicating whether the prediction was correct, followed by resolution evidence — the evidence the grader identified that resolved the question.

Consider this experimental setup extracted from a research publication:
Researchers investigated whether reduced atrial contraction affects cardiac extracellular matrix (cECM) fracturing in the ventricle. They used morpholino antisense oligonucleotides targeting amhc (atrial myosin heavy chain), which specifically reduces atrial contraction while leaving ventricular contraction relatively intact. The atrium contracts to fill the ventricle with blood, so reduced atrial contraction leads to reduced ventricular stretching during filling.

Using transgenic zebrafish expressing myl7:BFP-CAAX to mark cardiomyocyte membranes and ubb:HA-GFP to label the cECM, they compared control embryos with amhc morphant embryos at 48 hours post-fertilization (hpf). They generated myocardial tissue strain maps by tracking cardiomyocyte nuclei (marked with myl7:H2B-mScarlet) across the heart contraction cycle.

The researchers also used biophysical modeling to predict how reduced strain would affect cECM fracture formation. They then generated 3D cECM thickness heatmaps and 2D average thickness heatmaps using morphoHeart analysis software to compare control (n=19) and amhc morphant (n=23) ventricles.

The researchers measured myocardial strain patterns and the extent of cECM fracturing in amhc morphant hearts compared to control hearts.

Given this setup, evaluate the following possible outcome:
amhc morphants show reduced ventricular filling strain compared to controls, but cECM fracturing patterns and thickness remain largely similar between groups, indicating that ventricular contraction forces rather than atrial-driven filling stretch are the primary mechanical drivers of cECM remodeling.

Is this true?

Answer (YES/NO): NO